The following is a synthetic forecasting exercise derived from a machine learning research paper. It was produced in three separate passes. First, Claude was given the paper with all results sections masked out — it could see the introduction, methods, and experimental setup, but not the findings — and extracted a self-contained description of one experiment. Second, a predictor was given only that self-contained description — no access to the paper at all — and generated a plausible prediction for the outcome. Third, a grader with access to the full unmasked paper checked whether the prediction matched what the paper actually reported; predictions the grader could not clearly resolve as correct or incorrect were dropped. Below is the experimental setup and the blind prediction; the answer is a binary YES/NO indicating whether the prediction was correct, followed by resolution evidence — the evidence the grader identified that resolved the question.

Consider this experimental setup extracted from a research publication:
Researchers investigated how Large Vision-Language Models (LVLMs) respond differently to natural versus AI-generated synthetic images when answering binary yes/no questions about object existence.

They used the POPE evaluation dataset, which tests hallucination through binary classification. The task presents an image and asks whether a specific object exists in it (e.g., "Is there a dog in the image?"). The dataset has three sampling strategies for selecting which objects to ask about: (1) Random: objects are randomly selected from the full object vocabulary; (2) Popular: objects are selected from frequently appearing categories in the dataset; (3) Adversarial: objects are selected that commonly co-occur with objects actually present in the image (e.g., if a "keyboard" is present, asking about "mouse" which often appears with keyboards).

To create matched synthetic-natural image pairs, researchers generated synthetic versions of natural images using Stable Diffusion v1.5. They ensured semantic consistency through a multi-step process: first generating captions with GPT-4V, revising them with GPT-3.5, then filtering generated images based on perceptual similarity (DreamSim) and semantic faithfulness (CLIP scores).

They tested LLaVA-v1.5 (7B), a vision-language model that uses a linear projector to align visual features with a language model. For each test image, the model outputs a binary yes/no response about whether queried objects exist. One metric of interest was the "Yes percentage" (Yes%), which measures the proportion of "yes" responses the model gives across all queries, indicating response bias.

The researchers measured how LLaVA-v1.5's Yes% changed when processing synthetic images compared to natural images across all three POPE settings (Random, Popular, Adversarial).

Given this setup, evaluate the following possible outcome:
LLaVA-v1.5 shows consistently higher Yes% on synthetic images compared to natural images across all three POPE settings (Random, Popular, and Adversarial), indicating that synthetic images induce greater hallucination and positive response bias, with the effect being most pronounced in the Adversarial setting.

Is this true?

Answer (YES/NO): NO